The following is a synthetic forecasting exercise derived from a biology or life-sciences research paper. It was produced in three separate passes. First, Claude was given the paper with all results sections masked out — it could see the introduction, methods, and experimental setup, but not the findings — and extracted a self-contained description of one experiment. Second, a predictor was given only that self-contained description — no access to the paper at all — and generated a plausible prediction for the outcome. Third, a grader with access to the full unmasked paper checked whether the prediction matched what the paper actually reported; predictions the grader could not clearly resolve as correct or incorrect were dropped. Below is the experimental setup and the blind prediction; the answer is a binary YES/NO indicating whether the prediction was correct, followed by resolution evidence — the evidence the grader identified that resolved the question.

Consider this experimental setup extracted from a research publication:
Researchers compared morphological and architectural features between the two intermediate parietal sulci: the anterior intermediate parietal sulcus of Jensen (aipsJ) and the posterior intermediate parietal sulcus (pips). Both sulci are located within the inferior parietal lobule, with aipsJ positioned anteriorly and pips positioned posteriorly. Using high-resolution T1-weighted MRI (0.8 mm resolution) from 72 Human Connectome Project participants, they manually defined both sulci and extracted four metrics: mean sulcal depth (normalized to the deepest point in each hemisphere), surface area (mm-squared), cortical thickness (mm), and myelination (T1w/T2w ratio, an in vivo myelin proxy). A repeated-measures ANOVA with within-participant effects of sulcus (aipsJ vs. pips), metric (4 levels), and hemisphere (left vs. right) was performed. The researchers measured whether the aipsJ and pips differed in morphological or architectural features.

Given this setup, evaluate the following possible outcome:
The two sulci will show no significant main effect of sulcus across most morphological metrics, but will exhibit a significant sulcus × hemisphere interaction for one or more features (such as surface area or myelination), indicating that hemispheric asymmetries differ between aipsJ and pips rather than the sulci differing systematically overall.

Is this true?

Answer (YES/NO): NO